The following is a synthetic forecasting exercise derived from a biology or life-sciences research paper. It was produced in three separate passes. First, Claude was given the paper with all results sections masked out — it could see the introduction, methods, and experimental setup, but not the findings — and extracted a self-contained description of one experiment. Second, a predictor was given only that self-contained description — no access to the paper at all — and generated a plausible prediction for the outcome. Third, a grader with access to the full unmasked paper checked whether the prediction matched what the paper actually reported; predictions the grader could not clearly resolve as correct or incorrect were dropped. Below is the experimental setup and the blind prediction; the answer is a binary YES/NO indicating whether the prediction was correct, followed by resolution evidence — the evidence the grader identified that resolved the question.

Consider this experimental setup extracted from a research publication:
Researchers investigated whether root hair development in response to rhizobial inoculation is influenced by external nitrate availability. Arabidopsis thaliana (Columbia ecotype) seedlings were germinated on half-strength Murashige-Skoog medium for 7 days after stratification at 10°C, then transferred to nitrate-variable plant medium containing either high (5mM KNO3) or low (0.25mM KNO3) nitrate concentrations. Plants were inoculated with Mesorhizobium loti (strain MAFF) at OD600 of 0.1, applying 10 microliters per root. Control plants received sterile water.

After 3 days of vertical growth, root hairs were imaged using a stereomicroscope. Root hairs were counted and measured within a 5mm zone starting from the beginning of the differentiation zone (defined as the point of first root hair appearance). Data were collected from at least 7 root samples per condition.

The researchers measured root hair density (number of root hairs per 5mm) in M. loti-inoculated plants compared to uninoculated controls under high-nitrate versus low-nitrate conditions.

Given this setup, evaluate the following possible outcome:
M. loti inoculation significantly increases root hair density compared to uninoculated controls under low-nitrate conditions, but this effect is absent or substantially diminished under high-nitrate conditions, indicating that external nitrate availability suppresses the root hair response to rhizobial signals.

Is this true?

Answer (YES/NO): NO